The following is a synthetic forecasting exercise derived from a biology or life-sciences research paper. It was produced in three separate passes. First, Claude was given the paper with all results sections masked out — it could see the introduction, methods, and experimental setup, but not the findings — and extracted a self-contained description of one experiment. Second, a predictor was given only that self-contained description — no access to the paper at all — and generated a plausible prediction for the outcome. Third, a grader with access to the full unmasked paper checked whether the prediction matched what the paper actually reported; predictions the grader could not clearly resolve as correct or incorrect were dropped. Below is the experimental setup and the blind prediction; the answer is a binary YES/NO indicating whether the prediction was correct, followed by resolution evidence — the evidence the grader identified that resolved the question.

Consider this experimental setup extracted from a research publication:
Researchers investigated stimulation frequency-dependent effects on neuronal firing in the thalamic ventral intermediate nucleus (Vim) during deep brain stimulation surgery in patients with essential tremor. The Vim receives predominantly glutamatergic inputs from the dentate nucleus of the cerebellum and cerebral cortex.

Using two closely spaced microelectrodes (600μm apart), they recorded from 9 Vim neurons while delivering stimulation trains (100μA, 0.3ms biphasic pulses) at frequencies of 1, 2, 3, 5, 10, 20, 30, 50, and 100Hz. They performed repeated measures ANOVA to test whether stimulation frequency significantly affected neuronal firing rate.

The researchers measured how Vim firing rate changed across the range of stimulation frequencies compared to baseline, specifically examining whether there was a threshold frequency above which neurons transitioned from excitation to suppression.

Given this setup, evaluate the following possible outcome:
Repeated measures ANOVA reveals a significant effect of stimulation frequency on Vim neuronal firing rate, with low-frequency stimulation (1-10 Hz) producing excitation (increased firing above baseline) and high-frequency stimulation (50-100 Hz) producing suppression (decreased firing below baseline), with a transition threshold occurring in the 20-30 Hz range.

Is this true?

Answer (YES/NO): NO